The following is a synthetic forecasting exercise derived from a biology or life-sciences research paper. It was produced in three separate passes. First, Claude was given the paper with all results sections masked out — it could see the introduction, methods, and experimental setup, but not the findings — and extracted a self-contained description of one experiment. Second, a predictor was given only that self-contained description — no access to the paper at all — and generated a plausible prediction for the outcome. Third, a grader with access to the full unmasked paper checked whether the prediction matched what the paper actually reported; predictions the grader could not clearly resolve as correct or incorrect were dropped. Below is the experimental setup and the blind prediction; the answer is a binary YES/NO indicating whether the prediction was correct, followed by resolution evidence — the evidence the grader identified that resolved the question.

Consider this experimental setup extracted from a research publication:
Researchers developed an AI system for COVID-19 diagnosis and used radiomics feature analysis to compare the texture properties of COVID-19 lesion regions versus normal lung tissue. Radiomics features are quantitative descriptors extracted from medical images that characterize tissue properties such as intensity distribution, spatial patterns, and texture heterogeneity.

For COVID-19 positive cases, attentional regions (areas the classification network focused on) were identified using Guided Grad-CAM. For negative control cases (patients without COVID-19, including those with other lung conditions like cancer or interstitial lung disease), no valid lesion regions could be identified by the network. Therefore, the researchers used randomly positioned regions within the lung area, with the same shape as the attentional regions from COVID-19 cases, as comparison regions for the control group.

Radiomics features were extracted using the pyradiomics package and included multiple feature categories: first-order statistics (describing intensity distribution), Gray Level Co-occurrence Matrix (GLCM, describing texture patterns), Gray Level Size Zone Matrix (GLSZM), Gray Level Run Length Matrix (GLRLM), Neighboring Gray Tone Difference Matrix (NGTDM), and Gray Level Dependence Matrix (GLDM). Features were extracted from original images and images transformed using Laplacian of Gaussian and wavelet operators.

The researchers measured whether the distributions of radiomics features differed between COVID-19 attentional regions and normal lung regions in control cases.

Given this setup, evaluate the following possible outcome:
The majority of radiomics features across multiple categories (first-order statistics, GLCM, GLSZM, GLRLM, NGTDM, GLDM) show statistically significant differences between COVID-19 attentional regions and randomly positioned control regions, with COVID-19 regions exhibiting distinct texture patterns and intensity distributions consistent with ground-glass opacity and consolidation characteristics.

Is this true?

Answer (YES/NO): NO